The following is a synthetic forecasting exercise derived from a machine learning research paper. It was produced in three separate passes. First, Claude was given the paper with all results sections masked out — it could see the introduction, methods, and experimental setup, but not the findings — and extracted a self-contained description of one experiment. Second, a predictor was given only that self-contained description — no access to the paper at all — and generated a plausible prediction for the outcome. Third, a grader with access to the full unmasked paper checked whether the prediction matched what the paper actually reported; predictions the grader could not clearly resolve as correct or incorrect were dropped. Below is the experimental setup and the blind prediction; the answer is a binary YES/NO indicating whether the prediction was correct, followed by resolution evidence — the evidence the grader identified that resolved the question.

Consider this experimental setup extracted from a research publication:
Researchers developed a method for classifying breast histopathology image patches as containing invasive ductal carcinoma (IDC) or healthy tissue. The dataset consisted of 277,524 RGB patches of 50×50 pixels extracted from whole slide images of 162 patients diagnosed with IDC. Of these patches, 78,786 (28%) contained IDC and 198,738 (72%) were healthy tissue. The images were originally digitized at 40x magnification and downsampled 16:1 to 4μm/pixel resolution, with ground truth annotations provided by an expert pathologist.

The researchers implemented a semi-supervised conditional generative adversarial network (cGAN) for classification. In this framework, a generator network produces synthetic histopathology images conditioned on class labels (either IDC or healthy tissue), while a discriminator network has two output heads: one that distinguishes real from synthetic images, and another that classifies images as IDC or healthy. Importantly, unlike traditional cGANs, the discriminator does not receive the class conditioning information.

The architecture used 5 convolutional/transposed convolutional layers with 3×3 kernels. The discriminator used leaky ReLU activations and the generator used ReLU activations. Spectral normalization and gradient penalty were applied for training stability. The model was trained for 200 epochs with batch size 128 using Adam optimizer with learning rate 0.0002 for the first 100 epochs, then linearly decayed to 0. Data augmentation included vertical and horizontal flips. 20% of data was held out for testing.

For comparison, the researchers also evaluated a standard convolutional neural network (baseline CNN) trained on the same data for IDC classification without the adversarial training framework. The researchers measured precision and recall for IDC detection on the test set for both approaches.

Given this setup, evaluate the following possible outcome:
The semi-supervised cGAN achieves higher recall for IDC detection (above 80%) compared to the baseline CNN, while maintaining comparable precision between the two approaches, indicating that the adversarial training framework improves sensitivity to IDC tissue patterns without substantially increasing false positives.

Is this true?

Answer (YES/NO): NO